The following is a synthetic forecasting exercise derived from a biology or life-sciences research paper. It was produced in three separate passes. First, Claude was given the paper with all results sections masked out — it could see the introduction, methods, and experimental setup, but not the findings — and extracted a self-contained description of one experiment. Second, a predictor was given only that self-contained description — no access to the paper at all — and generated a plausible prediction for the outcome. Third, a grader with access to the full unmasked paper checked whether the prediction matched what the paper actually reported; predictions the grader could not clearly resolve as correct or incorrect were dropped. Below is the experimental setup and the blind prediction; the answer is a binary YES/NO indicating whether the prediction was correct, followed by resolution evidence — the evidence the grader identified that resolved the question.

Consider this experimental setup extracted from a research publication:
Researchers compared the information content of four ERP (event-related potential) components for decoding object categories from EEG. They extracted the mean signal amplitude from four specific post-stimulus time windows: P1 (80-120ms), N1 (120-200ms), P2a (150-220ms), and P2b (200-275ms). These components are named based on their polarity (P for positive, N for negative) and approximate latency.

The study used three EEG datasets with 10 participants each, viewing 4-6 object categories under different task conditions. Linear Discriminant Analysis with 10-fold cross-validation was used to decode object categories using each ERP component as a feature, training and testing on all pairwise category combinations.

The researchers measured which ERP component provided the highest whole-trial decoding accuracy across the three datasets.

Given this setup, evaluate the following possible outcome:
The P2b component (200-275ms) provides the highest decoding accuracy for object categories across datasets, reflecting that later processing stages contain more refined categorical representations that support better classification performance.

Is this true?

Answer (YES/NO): NO